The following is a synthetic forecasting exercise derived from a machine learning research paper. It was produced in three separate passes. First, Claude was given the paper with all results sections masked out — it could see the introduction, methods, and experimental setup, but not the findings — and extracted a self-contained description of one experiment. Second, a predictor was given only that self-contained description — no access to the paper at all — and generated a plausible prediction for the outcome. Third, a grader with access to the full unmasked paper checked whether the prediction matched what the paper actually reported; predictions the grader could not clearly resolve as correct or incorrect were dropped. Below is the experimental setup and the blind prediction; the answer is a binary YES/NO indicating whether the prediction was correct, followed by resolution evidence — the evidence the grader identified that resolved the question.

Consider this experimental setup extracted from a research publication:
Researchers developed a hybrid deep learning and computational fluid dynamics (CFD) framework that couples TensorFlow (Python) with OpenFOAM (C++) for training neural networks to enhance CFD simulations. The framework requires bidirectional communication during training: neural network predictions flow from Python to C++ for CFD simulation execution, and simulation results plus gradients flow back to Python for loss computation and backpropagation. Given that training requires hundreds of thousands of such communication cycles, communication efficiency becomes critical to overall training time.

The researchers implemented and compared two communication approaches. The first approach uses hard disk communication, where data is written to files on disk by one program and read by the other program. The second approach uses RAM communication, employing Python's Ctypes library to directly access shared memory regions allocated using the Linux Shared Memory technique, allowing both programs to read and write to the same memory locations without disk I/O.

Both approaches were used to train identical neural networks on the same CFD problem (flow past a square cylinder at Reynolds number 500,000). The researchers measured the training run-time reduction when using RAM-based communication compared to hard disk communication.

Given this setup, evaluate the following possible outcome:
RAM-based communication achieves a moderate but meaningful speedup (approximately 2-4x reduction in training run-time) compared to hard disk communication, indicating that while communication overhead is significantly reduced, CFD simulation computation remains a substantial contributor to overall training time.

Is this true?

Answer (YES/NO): NO